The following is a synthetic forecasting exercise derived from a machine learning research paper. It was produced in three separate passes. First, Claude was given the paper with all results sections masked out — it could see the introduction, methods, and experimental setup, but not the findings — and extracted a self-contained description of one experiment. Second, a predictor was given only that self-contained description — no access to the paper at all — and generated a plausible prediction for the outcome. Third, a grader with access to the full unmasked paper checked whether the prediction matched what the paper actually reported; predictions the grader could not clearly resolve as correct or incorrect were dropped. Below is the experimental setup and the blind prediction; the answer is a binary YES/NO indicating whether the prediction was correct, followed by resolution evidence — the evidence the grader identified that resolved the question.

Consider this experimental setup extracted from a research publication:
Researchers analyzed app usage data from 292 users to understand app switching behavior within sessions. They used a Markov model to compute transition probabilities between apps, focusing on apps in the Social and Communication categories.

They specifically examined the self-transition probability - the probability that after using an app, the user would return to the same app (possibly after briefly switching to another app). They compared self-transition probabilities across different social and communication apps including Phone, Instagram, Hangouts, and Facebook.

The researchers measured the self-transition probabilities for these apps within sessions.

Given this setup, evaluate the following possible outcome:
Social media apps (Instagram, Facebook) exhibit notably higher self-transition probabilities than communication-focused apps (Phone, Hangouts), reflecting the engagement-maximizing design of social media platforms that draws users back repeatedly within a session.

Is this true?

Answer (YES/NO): NO